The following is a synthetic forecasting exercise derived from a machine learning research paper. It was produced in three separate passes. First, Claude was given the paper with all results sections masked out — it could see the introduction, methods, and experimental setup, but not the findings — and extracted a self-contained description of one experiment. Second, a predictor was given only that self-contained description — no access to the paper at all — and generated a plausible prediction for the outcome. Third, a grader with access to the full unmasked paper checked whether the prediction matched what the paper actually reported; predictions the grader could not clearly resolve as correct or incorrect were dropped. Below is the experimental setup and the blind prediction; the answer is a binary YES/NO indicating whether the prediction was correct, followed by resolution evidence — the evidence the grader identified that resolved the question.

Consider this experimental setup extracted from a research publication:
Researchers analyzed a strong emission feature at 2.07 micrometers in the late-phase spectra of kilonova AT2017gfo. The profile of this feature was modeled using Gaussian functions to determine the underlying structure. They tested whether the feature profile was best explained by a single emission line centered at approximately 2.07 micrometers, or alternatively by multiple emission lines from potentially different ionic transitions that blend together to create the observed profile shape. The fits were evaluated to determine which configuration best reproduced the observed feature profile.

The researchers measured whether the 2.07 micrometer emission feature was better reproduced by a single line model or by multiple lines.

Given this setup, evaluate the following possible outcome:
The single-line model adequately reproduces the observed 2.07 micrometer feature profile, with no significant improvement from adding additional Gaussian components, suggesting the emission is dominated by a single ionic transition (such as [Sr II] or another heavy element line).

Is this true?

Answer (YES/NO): NO